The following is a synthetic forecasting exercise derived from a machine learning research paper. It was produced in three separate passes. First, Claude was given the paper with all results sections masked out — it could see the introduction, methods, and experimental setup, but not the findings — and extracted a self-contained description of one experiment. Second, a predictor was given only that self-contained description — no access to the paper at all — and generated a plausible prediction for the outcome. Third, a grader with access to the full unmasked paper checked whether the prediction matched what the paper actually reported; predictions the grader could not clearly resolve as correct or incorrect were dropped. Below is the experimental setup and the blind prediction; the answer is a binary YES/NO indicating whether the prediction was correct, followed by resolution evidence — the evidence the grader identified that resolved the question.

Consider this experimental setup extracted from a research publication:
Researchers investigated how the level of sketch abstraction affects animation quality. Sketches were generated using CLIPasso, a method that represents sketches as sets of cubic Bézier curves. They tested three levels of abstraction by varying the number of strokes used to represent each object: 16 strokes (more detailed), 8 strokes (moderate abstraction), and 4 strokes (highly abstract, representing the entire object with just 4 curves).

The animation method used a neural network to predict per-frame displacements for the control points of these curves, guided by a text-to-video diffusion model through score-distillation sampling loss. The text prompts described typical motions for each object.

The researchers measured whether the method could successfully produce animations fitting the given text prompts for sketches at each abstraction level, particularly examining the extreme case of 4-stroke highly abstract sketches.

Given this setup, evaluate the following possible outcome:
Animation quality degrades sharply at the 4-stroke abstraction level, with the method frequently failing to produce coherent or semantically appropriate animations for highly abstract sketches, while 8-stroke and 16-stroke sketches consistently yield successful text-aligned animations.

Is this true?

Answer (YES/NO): NO